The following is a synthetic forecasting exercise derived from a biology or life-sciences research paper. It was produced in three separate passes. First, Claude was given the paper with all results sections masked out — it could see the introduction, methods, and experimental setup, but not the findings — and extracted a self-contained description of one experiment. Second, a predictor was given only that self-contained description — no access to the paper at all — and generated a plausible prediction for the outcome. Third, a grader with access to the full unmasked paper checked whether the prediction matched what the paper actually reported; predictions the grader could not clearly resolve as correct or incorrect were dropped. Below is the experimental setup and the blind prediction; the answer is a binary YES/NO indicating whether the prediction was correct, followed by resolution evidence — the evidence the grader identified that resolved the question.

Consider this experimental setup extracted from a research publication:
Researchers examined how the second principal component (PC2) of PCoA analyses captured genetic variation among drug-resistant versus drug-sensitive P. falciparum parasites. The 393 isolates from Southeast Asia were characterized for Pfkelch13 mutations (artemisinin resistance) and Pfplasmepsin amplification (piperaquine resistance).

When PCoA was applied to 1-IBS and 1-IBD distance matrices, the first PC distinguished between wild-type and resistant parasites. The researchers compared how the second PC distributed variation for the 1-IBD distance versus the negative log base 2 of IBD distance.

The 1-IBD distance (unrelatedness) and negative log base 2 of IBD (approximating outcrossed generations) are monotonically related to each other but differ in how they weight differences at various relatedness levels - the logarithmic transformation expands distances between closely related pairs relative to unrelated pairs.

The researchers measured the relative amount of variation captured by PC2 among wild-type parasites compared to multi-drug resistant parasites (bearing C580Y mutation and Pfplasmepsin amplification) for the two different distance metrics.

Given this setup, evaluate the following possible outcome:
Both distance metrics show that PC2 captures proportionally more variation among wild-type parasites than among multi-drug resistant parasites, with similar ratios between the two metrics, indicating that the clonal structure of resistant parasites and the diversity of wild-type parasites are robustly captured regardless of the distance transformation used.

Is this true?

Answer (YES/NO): NO